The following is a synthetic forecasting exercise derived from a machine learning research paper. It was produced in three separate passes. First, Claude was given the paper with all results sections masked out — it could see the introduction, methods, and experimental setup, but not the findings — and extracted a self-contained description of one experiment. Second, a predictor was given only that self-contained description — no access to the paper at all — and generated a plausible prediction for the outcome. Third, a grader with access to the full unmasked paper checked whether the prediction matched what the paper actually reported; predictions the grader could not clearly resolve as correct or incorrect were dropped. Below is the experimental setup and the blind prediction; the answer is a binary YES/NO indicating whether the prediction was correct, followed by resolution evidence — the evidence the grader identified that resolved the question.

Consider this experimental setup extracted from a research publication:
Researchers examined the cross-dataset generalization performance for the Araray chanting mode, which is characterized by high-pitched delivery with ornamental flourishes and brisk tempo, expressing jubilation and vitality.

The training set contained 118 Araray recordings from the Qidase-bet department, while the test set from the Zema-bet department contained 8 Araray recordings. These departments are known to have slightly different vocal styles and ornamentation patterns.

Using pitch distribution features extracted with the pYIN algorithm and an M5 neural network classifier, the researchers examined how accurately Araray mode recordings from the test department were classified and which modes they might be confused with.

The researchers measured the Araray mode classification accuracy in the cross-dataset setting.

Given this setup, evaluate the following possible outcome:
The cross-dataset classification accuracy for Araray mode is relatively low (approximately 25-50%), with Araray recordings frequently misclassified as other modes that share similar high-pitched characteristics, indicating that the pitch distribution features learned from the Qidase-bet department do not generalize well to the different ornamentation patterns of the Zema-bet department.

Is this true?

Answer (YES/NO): NO